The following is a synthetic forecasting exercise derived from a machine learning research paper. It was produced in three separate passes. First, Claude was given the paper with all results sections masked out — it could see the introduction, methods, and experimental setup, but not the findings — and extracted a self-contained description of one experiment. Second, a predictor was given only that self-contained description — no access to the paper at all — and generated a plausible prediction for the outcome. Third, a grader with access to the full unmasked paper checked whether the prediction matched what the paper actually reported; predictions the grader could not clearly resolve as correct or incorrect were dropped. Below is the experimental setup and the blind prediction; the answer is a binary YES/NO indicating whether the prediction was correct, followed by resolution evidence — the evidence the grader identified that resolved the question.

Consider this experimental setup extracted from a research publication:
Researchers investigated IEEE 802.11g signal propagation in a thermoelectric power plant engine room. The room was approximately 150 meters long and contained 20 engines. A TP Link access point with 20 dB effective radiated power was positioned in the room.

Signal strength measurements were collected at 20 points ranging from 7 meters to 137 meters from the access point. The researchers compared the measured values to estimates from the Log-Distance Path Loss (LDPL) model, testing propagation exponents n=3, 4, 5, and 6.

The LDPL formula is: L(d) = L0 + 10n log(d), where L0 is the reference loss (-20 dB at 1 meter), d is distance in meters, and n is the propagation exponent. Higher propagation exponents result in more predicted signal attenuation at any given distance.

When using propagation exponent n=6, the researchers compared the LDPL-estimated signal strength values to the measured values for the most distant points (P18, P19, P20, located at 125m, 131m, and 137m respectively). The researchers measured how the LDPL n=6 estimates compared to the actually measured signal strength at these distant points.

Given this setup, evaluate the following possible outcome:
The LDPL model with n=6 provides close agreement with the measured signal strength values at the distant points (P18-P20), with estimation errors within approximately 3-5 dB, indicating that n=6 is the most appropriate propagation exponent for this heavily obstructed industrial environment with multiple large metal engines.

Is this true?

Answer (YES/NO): NO